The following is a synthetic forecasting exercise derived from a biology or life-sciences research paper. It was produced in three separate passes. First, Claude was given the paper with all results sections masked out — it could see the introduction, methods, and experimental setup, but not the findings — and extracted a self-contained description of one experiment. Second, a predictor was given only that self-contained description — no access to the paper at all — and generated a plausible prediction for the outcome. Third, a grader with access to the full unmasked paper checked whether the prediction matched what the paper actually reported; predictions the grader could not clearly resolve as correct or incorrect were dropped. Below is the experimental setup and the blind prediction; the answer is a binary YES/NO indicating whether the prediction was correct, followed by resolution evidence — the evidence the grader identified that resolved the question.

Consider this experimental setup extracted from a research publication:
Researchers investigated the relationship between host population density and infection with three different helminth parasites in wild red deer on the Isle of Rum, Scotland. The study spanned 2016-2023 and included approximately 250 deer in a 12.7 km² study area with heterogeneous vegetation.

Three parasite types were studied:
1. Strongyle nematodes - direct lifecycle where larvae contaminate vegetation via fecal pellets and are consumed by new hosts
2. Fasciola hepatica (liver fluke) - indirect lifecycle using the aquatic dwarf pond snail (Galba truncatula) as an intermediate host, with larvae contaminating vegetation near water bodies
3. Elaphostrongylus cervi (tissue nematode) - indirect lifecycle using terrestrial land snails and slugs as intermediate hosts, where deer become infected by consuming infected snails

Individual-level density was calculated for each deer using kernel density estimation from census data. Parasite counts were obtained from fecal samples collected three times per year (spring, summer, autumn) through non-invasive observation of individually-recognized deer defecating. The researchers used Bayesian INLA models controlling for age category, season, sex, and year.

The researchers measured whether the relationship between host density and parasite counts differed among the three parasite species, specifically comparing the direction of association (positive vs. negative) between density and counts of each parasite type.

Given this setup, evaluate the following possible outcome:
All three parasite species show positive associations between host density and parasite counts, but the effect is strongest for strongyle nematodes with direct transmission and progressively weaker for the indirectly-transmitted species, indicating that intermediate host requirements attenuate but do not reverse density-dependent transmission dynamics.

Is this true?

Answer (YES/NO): NO